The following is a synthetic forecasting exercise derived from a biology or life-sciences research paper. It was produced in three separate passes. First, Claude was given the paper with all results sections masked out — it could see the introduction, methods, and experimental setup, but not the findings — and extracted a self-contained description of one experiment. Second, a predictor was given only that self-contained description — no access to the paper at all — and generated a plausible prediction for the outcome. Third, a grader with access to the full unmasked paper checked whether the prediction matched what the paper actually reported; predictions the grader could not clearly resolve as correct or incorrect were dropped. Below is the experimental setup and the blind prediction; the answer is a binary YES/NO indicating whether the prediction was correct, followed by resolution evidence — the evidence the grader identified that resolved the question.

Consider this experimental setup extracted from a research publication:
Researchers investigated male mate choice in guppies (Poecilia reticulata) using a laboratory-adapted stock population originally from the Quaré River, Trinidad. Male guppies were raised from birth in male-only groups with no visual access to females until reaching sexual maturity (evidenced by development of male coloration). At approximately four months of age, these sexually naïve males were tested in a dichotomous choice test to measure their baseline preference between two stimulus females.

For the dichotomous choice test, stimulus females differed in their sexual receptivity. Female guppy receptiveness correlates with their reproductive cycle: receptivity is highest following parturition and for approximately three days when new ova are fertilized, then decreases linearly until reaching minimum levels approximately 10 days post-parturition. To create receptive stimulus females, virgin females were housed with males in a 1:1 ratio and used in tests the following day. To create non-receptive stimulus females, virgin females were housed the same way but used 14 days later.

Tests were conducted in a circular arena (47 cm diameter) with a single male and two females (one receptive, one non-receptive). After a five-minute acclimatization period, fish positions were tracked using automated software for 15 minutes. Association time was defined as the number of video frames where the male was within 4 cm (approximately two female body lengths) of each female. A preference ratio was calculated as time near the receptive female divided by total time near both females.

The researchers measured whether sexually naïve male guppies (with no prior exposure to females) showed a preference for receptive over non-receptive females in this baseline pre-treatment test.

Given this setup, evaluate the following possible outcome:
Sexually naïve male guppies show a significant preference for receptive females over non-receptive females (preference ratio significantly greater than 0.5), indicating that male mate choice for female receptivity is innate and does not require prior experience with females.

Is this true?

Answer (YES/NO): NO